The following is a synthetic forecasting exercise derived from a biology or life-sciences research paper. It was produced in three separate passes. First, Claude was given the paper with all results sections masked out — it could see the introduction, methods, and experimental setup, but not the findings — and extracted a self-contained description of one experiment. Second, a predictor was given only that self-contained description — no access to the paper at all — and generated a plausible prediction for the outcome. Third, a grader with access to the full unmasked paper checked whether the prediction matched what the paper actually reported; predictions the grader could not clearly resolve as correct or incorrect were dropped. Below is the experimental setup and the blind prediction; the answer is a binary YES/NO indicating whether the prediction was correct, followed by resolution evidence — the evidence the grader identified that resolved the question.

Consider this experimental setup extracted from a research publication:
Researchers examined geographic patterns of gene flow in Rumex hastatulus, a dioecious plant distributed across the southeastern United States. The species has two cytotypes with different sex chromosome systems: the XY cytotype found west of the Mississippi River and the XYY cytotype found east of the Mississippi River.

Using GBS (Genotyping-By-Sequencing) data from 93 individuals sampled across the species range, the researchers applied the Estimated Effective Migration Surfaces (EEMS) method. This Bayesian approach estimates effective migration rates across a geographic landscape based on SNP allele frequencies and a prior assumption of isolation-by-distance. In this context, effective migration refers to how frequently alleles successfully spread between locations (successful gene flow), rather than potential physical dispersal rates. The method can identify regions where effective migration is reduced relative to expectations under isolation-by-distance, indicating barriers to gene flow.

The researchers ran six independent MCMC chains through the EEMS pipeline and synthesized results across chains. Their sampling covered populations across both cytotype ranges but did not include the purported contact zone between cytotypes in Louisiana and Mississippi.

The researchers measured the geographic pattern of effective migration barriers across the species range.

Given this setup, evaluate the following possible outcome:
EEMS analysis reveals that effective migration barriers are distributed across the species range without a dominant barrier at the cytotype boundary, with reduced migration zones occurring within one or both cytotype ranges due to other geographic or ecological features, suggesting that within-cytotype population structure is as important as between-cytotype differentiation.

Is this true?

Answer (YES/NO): NO